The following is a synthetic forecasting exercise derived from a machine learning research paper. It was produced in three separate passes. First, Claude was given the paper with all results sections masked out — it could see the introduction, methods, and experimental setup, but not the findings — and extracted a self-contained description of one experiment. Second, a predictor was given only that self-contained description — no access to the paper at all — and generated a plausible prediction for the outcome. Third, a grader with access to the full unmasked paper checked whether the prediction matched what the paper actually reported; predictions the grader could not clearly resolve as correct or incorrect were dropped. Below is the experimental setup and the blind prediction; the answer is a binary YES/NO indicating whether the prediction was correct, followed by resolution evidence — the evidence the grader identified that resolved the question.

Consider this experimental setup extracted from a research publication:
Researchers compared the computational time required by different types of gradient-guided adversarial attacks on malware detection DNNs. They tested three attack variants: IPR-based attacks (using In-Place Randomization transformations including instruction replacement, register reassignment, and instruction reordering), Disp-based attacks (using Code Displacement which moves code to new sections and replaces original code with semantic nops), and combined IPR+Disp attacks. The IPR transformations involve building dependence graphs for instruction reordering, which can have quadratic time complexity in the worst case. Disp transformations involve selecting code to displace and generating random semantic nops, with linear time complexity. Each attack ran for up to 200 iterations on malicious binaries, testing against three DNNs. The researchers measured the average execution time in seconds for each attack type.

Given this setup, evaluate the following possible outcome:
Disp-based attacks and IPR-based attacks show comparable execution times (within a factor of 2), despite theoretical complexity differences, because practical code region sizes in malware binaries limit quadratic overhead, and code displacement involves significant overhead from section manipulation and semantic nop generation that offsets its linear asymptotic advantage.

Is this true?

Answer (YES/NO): NO